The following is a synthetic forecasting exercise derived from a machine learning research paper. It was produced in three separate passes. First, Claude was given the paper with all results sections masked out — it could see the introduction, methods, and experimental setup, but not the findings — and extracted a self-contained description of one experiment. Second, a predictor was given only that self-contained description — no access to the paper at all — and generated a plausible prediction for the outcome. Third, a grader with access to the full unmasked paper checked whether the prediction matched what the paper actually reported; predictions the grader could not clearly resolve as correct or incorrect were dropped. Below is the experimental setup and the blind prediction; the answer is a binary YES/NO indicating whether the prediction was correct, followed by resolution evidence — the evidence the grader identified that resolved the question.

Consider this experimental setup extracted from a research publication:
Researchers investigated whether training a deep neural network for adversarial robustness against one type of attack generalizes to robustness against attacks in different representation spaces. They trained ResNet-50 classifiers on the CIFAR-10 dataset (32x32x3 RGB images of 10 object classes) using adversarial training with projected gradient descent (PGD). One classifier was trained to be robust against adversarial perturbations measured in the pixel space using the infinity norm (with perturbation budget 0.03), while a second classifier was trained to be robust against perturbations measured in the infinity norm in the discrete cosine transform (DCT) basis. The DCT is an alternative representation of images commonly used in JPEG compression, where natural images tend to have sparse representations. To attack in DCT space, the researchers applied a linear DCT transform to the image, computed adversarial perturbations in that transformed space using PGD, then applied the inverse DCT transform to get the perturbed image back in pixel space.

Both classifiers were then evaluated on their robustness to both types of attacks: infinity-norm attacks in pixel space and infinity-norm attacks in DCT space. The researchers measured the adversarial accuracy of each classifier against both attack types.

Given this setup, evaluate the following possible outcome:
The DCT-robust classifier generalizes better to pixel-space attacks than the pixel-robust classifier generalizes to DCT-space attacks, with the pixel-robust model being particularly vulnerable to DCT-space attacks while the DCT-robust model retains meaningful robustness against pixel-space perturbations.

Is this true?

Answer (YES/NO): NO